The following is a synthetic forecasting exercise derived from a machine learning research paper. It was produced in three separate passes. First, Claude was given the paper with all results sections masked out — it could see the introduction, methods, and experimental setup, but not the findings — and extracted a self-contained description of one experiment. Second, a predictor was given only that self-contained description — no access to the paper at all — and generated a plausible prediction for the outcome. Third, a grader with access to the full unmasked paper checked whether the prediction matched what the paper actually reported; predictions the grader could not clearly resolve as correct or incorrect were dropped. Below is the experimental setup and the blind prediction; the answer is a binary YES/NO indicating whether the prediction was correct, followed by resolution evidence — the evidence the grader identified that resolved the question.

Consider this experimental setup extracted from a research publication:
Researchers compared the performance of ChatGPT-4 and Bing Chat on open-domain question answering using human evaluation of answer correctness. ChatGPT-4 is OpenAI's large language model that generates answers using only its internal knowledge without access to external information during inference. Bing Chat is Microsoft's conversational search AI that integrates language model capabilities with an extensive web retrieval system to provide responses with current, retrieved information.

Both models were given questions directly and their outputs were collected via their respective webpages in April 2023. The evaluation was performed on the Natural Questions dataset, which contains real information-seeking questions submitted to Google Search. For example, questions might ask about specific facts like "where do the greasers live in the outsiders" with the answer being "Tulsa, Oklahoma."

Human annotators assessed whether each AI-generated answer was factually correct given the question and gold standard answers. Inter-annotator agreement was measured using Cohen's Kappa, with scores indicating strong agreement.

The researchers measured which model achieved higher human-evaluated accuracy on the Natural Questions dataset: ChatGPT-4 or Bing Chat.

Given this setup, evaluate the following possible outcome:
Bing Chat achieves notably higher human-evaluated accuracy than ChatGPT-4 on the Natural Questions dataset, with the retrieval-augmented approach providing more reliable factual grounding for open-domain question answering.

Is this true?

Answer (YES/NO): NO